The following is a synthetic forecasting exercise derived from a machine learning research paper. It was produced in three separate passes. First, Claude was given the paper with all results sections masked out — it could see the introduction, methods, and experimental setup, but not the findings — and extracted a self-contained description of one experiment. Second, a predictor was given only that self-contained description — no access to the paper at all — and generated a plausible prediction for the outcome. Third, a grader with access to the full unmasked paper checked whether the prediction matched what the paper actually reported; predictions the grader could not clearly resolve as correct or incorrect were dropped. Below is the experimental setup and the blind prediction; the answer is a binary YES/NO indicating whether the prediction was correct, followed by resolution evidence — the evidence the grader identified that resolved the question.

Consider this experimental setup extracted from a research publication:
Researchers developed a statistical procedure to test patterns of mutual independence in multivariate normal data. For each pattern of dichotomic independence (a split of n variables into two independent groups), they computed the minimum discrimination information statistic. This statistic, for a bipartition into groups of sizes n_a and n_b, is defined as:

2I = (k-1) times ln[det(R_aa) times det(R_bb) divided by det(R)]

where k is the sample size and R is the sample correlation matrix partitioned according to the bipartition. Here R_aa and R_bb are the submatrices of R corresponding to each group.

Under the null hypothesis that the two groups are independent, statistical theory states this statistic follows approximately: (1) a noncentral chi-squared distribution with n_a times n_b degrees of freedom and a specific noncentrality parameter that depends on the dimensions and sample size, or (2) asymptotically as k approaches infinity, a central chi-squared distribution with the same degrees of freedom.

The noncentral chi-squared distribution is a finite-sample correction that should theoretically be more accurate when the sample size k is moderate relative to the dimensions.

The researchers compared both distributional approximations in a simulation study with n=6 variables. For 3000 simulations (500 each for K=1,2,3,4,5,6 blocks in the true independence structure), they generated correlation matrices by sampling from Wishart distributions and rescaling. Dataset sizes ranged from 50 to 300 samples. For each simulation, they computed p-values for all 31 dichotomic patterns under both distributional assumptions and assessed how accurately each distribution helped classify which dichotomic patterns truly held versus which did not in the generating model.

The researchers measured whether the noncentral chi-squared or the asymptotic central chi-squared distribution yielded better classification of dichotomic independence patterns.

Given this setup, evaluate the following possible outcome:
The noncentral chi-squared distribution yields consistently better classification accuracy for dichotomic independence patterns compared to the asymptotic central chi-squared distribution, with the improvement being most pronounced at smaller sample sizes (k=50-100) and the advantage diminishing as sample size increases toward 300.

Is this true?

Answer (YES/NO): NO